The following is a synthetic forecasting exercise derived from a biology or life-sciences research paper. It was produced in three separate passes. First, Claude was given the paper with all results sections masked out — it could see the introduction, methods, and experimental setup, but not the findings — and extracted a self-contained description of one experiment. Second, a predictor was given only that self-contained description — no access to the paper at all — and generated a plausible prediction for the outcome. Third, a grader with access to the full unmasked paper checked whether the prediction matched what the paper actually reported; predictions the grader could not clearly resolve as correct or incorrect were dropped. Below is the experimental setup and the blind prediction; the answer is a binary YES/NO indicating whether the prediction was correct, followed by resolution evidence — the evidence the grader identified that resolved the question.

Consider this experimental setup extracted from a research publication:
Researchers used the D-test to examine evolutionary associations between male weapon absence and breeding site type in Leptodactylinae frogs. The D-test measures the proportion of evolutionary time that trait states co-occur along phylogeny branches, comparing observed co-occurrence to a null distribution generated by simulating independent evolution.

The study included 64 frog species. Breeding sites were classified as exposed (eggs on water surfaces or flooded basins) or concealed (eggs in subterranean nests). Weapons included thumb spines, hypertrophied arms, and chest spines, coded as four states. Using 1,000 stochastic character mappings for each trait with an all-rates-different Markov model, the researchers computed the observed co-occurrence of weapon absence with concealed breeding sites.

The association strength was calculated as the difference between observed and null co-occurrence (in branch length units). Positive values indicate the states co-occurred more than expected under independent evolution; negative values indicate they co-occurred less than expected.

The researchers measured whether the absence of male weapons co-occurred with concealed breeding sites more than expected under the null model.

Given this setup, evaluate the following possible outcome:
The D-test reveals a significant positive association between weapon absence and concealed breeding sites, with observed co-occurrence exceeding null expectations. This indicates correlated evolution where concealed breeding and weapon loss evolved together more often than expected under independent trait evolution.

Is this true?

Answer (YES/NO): YES